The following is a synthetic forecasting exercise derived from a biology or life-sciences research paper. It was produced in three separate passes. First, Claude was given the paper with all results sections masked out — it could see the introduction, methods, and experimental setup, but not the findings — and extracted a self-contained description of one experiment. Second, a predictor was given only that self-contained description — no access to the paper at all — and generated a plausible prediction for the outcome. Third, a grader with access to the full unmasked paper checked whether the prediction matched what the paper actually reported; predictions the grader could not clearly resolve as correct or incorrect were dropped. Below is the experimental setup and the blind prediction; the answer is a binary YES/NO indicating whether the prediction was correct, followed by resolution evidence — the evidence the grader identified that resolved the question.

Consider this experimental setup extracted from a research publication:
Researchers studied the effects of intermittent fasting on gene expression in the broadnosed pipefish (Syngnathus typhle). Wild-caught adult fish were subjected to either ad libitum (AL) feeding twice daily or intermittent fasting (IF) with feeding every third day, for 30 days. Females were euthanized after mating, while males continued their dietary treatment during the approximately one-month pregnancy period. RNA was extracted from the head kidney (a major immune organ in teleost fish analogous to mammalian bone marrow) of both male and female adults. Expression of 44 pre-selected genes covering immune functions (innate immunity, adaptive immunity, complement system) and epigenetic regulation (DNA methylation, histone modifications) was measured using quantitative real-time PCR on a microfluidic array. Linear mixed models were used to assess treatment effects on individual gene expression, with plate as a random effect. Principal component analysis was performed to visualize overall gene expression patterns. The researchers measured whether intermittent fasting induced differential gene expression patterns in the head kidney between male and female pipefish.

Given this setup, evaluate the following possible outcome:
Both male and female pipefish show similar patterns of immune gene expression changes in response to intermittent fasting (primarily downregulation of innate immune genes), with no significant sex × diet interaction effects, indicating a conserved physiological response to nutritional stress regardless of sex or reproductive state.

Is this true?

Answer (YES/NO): NO